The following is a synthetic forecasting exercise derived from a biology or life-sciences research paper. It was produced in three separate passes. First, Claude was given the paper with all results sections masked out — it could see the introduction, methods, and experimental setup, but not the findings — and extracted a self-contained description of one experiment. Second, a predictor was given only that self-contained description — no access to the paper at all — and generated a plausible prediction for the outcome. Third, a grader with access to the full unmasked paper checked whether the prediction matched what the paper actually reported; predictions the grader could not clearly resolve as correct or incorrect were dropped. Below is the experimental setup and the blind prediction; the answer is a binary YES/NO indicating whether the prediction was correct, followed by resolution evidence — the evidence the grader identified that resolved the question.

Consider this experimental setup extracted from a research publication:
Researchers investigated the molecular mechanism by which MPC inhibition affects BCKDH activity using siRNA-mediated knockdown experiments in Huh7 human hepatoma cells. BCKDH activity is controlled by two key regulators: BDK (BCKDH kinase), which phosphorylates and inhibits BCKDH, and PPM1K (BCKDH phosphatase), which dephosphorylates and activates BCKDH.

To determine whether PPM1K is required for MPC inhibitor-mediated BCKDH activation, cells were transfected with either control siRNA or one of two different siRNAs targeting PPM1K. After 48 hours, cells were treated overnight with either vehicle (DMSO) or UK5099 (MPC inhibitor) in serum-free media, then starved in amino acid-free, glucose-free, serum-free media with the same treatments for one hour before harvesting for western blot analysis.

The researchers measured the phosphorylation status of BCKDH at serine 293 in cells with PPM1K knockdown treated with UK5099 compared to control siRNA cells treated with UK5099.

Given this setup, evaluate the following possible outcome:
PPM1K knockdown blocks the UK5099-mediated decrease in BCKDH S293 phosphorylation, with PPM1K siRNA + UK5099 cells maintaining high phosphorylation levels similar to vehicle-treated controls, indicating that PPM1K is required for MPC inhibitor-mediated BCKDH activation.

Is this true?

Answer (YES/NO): YES